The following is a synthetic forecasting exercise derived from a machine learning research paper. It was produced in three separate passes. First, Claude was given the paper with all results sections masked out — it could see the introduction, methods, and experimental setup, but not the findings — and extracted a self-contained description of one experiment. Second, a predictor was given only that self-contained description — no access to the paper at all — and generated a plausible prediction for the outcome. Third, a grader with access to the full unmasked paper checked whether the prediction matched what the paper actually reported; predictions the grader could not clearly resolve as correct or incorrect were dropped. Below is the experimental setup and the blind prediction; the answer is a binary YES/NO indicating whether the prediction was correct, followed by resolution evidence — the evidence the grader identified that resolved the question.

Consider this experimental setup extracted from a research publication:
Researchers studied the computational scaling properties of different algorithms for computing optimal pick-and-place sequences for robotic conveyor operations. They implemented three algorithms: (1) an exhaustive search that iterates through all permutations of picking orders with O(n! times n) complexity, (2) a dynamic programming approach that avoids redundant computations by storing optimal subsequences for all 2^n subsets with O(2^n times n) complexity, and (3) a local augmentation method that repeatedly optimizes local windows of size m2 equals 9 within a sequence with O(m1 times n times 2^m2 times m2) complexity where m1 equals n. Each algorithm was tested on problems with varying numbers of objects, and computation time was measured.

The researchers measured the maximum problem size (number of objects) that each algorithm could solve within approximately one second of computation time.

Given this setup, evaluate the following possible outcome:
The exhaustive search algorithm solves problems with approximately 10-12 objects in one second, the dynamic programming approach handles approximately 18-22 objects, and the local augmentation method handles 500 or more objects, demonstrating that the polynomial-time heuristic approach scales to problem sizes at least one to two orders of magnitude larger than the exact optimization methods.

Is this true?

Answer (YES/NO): NO